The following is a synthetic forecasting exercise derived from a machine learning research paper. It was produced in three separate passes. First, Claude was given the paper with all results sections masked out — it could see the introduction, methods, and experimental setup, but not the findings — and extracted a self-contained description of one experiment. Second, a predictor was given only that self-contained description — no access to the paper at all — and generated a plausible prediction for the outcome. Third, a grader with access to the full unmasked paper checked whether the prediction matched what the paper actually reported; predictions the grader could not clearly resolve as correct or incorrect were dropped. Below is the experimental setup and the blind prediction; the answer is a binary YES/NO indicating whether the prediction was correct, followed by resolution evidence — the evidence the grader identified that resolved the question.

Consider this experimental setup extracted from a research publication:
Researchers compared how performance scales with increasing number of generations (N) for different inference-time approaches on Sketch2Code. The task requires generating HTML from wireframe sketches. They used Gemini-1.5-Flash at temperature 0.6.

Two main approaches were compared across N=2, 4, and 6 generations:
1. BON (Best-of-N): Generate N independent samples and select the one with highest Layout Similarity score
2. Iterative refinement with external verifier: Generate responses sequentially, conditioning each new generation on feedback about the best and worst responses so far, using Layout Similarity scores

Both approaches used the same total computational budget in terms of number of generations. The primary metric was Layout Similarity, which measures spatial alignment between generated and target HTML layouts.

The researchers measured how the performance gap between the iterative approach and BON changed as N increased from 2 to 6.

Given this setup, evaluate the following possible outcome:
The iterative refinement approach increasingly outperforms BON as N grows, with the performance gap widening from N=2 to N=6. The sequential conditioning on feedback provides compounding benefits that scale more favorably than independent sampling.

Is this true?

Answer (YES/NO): NO